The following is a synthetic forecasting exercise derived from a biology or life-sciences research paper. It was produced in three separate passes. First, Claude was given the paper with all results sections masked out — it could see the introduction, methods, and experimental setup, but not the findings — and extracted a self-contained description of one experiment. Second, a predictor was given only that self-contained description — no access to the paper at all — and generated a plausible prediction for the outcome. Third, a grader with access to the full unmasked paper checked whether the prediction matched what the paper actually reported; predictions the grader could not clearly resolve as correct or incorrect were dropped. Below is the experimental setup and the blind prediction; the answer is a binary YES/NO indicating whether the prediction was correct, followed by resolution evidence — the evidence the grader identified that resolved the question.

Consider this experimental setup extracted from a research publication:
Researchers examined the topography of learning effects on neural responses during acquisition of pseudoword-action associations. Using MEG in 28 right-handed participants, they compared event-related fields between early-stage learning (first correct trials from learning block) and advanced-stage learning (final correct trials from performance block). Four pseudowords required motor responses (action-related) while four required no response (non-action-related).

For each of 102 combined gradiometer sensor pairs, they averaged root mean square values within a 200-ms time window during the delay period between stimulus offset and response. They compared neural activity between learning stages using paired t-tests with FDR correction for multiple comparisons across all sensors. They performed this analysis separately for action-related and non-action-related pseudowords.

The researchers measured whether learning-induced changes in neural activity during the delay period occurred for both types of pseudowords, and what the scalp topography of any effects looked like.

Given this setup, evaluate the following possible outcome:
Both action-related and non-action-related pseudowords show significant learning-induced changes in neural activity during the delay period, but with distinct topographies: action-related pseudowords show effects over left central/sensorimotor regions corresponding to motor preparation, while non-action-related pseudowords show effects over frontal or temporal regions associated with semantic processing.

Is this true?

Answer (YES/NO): NO